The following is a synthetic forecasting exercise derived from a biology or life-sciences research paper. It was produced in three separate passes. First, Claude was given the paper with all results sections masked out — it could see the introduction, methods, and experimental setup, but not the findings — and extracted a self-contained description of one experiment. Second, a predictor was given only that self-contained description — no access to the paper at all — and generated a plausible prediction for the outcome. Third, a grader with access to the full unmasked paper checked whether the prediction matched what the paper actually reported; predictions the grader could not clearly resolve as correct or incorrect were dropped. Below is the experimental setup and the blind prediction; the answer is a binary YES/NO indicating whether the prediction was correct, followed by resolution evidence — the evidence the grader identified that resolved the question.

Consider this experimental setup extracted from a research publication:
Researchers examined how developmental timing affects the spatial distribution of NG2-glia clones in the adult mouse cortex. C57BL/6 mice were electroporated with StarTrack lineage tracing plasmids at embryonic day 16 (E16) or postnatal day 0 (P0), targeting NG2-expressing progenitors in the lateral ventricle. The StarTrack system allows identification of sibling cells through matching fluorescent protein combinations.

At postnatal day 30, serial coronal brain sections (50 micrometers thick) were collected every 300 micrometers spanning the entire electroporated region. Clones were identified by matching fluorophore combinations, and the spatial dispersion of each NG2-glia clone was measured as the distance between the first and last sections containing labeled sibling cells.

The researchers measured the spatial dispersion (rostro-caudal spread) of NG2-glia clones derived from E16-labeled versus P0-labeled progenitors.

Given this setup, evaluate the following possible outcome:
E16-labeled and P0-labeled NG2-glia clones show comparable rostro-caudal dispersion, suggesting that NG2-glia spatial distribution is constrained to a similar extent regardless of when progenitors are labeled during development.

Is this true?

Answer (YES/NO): NO